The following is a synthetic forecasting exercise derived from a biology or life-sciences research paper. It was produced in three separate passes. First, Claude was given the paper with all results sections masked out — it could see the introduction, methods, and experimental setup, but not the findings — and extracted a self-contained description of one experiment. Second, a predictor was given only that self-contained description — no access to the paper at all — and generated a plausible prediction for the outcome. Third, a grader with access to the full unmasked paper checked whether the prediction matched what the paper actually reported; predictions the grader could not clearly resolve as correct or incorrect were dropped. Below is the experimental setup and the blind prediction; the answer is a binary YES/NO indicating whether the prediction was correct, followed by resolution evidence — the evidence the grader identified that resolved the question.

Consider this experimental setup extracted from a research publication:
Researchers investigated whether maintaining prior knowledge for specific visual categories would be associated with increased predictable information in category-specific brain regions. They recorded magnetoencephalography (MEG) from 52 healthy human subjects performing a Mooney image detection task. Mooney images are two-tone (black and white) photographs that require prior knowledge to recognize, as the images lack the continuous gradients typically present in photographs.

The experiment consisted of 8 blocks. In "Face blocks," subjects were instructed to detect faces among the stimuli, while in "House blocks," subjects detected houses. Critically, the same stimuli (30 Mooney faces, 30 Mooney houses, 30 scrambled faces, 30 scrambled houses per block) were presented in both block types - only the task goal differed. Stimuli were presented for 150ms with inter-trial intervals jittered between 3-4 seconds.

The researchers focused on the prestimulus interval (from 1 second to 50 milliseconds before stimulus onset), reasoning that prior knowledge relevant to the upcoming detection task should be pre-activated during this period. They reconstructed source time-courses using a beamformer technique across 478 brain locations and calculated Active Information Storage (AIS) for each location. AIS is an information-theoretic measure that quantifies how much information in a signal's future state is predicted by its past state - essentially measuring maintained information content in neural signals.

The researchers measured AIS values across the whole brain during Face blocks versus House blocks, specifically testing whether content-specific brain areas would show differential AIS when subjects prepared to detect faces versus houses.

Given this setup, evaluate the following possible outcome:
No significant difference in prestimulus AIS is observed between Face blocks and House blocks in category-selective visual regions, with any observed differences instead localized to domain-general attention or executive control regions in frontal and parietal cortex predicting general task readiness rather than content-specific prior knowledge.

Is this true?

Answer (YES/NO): NO